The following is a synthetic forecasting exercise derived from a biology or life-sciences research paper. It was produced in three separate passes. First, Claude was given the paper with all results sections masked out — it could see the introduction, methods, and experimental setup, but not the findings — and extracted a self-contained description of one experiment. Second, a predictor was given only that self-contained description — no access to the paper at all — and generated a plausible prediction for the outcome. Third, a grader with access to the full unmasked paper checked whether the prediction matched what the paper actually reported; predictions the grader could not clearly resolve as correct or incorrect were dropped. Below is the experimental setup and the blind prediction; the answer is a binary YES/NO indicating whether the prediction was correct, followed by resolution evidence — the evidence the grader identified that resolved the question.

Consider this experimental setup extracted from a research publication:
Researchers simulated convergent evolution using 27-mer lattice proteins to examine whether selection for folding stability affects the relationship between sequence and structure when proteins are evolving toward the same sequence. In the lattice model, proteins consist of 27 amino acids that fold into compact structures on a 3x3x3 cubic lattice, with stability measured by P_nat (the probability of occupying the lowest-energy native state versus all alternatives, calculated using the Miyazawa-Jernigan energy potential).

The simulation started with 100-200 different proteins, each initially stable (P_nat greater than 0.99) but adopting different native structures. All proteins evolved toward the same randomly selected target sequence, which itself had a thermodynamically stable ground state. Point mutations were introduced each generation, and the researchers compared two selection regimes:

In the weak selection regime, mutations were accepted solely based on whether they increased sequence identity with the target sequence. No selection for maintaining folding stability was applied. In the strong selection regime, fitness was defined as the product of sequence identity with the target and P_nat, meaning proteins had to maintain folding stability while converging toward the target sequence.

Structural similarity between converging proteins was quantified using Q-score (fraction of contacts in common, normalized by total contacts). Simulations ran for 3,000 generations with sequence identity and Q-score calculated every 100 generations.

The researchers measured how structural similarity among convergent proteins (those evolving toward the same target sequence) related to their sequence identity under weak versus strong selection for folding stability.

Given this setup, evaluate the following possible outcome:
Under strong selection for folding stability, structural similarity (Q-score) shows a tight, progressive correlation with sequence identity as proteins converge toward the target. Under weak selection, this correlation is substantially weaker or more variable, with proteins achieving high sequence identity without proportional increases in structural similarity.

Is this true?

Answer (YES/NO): NO